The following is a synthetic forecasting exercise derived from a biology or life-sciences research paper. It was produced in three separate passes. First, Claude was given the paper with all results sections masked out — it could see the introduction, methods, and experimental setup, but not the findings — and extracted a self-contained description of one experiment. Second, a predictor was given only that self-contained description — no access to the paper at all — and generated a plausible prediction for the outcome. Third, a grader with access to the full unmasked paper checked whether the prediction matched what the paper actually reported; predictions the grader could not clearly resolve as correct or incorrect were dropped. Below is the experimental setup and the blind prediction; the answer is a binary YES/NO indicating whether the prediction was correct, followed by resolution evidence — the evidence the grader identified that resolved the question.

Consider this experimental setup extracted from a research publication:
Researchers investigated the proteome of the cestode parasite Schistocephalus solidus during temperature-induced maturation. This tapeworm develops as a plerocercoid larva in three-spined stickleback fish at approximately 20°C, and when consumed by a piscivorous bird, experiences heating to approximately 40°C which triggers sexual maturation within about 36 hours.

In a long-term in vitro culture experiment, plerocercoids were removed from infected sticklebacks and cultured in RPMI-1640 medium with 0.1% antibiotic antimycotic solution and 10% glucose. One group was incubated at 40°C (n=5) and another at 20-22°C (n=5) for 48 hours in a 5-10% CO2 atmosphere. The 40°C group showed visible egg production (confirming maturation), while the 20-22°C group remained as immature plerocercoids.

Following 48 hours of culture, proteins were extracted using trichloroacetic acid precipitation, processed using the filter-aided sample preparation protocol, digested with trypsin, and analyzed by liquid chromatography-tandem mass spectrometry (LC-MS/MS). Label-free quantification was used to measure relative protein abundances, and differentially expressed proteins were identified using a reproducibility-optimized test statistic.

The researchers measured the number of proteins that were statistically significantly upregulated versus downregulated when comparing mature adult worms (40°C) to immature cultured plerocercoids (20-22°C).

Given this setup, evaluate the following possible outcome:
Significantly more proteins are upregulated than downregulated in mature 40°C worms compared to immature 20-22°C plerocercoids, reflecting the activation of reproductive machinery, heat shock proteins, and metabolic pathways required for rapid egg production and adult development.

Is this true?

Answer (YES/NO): YES